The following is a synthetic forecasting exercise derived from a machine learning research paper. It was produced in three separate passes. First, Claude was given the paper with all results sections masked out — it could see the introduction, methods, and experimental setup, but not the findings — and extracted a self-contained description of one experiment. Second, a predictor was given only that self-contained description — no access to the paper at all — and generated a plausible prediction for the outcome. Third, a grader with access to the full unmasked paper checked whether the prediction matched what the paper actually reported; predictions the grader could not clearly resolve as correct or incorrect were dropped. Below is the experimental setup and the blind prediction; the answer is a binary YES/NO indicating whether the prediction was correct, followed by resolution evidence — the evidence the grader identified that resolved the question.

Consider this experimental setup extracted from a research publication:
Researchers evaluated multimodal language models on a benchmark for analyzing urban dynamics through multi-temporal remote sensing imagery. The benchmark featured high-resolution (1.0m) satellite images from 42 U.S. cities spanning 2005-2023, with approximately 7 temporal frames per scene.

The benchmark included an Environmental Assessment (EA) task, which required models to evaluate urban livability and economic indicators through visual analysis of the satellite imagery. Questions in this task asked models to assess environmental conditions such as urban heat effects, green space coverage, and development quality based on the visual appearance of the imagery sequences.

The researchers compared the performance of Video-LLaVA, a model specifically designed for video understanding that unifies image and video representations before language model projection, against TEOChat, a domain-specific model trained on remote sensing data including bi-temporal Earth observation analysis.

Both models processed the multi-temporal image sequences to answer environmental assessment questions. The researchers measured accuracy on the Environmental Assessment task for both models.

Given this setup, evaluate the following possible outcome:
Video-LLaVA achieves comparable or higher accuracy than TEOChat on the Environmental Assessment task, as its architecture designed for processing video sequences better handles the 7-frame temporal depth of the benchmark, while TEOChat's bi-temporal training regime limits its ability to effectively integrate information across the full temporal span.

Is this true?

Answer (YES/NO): YES